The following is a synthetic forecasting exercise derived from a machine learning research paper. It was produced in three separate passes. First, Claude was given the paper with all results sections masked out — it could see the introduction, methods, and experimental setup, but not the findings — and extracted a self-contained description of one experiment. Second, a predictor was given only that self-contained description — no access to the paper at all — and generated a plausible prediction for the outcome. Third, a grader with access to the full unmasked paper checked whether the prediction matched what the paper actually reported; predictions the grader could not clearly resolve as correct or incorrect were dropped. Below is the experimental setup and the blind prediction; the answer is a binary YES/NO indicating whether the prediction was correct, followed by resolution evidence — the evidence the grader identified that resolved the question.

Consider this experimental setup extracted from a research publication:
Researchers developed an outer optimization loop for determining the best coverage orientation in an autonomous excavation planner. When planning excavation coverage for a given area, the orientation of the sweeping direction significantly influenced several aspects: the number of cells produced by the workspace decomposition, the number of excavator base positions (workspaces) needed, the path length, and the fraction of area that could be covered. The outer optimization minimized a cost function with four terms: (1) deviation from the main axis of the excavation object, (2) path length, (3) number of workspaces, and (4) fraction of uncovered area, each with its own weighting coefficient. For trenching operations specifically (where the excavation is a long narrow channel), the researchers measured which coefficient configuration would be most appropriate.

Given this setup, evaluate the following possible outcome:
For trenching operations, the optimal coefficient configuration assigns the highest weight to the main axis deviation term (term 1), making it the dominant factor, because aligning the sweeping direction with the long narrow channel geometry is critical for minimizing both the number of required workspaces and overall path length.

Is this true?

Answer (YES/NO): NO